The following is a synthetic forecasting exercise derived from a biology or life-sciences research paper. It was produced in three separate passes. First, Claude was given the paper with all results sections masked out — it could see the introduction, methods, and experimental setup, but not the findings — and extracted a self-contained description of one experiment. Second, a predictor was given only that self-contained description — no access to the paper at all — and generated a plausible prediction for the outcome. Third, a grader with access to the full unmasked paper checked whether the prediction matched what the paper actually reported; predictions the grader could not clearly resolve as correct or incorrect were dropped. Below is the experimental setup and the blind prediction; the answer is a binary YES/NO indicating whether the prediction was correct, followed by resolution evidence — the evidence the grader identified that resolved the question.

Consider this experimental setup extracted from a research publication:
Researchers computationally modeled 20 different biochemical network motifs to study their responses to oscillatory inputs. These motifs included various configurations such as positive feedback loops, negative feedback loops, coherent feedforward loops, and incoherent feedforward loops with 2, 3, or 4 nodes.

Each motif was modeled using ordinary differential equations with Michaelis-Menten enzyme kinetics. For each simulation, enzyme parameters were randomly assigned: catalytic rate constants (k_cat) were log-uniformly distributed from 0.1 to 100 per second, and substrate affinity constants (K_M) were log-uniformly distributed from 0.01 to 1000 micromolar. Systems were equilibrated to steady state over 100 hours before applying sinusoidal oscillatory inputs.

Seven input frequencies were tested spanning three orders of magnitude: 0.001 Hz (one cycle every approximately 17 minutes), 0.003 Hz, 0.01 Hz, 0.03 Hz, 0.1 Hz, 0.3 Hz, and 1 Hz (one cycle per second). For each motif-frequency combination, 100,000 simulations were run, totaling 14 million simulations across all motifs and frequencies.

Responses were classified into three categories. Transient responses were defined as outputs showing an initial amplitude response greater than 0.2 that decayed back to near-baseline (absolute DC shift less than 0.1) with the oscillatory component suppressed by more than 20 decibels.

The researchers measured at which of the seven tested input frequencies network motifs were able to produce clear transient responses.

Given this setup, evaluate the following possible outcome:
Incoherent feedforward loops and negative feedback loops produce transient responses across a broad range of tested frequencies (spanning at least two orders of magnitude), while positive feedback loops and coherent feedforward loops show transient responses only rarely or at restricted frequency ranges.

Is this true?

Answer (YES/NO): NO